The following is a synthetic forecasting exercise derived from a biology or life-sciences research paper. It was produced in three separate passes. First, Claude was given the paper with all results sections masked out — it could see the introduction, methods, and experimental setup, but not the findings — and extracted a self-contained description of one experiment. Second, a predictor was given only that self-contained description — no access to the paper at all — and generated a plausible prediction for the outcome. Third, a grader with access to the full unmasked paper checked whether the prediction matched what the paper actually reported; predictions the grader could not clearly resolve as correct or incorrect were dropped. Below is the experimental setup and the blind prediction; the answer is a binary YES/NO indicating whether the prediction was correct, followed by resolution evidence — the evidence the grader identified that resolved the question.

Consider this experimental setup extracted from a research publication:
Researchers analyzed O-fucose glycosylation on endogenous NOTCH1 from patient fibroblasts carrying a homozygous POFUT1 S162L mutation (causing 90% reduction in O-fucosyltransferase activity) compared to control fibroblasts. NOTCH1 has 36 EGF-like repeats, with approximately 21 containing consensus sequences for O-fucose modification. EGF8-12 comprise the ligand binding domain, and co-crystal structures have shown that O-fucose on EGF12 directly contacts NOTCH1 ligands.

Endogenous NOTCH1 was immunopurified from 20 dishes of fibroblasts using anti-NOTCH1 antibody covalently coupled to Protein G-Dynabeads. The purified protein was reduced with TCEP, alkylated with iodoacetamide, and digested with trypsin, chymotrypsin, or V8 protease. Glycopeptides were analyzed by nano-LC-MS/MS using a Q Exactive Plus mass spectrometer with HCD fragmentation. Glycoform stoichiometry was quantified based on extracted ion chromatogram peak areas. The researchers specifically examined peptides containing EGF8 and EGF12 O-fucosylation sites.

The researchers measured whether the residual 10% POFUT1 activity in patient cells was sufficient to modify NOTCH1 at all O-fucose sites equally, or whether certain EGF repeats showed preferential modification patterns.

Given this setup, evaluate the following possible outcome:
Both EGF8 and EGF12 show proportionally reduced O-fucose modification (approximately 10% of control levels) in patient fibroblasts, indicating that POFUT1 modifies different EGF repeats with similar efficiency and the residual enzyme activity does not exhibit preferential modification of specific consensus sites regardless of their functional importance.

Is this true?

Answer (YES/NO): NO